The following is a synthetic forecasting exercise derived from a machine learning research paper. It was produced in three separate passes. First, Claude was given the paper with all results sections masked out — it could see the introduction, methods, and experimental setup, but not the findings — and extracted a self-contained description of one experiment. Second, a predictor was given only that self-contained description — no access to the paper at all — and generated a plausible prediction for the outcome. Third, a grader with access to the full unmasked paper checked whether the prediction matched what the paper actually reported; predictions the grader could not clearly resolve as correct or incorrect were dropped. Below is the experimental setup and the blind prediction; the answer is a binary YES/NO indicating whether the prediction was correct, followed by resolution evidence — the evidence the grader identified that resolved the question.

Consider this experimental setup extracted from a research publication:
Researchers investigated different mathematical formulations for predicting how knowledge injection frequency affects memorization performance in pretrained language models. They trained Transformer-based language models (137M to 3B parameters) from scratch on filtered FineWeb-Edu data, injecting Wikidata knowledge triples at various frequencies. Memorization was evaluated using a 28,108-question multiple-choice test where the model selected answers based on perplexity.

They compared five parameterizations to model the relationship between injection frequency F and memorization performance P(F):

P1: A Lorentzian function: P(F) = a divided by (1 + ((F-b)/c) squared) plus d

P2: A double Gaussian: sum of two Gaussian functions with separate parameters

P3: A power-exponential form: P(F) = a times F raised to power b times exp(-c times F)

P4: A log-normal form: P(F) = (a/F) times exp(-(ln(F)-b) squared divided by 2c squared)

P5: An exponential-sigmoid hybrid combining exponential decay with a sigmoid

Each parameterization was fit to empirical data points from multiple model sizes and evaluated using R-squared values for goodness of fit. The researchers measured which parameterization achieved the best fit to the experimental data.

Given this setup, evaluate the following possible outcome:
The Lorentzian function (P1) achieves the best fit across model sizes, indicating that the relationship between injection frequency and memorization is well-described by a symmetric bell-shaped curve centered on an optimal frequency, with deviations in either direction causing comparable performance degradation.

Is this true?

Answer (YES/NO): NO